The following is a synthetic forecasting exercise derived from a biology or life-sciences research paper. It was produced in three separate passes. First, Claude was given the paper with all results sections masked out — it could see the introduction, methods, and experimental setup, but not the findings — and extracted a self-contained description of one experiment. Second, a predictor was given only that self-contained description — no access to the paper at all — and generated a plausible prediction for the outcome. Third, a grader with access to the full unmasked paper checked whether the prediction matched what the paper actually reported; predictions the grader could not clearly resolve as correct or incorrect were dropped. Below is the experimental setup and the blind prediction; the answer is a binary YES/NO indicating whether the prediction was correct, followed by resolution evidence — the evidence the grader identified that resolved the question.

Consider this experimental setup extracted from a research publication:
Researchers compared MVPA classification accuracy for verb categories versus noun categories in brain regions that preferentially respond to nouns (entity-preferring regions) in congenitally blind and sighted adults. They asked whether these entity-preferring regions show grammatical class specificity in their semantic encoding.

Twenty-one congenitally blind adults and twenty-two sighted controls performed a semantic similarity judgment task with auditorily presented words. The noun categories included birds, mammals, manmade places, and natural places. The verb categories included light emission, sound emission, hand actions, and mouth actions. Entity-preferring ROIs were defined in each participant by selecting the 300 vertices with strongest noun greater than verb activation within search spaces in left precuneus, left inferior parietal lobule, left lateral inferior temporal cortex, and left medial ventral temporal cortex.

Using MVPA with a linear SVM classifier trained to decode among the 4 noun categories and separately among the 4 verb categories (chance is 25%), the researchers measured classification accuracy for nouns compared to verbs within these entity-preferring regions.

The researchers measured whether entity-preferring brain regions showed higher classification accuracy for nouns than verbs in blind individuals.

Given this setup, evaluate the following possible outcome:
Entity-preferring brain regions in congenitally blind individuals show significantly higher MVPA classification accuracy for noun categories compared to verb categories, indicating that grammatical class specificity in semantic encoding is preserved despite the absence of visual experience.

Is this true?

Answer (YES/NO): NO